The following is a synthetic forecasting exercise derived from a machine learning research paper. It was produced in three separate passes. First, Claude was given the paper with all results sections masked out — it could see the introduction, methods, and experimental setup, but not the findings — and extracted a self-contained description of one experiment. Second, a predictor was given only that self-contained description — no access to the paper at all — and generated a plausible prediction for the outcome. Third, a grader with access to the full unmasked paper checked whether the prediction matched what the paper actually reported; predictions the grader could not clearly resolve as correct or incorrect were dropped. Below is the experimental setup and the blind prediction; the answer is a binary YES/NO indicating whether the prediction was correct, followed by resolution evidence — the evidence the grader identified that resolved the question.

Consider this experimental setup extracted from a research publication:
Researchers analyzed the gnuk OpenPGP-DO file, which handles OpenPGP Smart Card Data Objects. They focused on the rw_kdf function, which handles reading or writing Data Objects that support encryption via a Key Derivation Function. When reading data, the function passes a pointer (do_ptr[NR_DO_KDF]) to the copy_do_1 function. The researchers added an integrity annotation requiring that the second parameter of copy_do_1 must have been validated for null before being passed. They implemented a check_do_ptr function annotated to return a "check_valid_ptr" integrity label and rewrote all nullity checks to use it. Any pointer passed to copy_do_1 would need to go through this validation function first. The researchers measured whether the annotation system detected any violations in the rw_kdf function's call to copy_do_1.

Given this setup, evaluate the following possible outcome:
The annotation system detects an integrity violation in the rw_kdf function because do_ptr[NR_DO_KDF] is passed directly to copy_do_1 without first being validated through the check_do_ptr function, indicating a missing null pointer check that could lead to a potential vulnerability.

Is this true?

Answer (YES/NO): YES